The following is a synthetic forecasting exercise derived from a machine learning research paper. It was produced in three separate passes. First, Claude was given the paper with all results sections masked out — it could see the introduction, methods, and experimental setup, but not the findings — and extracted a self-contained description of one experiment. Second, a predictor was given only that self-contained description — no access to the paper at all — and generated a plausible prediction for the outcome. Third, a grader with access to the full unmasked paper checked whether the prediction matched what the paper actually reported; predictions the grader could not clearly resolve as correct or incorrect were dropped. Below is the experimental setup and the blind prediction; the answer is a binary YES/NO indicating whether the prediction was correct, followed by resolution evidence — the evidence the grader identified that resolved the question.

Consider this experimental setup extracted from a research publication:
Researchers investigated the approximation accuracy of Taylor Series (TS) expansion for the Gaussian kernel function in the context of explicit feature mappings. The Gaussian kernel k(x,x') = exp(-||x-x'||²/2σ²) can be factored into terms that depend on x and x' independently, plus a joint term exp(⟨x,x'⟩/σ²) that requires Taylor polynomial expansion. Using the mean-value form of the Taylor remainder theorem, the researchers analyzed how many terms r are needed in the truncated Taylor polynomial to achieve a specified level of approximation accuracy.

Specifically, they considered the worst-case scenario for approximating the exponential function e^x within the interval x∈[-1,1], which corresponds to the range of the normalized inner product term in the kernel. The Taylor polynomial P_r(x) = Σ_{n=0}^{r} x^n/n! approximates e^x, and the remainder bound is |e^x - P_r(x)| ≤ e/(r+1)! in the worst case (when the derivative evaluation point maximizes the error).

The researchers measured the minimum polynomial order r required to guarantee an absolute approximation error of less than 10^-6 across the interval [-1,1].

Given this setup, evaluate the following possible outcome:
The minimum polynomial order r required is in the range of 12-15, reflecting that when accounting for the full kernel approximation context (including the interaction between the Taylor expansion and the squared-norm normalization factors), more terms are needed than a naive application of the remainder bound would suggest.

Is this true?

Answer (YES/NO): NO